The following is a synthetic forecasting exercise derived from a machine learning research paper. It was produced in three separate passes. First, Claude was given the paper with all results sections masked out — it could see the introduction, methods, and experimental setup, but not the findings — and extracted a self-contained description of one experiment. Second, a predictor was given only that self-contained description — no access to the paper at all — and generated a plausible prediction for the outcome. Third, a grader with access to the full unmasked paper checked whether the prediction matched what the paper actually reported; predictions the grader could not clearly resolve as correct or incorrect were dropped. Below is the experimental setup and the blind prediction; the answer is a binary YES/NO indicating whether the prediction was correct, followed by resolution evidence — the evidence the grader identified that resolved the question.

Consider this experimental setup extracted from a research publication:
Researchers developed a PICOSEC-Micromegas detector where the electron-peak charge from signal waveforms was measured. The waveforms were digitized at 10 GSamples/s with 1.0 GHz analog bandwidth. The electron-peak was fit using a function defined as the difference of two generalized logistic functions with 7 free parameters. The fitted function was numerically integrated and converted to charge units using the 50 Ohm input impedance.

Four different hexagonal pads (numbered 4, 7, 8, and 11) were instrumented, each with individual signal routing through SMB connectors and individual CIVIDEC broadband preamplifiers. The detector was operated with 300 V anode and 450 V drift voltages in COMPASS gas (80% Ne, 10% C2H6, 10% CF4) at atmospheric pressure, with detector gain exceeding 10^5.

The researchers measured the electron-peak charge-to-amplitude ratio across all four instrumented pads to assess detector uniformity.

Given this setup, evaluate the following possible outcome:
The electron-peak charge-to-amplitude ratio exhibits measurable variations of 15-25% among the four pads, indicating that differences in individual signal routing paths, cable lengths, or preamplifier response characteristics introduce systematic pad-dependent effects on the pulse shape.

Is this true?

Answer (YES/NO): NO